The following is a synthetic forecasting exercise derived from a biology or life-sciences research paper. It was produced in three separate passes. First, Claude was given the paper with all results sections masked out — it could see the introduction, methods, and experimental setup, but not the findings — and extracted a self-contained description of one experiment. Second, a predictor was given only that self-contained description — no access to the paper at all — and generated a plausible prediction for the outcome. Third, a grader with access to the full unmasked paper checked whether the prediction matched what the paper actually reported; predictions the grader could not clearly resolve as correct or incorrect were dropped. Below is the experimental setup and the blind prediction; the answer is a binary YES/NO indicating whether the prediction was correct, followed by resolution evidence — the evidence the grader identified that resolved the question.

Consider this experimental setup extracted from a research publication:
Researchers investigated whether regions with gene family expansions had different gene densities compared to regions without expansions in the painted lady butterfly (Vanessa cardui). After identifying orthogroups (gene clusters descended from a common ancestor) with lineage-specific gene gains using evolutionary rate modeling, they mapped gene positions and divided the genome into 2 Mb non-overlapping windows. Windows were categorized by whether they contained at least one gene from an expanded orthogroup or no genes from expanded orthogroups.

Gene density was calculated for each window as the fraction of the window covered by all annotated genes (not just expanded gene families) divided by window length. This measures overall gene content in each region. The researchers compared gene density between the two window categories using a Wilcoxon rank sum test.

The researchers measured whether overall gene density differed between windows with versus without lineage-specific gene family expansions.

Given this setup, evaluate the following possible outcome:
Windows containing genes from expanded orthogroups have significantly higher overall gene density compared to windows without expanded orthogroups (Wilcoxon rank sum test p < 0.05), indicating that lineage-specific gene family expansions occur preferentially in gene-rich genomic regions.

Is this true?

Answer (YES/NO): NO